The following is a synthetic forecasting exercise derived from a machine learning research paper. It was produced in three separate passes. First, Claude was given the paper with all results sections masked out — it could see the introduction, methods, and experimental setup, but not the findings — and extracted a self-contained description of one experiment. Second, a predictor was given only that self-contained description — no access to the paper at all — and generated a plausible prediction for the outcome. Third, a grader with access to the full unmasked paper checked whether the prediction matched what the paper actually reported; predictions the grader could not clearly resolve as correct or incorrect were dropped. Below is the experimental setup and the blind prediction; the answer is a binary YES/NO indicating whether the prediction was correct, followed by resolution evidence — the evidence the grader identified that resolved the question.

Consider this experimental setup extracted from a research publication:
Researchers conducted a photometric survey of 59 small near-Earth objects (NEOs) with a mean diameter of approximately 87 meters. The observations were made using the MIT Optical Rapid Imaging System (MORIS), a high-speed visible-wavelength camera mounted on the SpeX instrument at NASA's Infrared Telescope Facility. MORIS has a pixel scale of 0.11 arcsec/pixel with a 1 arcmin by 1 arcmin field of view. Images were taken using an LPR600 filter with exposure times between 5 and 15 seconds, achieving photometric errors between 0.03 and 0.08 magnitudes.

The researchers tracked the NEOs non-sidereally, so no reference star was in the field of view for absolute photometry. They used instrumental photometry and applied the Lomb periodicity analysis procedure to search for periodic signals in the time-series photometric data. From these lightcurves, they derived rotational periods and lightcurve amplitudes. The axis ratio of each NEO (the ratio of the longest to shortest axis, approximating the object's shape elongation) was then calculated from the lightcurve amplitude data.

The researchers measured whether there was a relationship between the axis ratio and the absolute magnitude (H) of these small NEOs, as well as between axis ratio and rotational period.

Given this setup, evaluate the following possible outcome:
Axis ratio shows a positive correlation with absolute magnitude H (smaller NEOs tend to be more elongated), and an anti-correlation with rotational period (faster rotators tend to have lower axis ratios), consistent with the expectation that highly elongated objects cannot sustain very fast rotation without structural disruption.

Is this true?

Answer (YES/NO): NO